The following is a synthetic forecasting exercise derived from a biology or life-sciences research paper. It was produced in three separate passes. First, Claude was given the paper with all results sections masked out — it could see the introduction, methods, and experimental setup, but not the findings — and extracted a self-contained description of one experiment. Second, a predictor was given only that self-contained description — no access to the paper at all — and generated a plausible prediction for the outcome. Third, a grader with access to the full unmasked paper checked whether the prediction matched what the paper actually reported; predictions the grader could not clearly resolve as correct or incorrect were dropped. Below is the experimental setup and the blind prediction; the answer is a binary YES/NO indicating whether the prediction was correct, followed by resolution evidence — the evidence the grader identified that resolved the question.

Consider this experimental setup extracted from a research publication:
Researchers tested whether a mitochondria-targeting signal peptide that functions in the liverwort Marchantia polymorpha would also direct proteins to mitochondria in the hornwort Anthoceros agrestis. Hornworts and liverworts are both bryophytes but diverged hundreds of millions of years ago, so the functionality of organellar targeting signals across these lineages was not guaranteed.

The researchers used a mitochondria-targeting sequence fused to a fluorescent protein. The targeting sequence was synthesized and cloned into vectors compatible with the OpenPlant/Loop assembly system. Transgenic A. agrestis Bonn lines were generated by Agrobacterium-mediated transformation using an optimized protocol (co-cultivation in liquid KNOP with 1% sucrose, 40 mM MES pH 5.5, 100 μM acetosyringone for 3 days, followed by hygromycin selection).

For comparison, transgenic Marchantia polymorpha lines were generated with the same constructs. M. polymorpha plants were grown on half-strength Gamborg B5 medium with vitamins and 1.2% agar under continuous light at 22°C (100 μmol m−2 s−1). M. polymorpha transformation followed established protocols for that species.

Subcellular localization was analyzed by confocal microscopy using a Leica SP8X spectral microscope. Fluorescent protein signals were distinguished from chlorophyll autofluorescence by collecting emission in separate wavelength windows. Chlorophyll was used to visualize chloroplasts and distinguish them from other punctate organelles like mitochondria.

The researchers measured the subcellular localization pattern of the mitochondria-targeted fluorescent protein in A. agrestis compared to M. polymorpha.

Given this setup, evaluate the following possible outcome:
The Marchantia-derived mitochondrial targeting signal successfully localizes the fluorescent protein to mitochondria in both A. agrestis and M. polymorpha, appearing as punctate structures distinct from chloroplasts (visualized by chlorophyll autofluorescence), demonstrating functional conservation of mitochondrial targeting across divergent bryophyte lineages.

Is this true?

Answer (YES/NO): NO